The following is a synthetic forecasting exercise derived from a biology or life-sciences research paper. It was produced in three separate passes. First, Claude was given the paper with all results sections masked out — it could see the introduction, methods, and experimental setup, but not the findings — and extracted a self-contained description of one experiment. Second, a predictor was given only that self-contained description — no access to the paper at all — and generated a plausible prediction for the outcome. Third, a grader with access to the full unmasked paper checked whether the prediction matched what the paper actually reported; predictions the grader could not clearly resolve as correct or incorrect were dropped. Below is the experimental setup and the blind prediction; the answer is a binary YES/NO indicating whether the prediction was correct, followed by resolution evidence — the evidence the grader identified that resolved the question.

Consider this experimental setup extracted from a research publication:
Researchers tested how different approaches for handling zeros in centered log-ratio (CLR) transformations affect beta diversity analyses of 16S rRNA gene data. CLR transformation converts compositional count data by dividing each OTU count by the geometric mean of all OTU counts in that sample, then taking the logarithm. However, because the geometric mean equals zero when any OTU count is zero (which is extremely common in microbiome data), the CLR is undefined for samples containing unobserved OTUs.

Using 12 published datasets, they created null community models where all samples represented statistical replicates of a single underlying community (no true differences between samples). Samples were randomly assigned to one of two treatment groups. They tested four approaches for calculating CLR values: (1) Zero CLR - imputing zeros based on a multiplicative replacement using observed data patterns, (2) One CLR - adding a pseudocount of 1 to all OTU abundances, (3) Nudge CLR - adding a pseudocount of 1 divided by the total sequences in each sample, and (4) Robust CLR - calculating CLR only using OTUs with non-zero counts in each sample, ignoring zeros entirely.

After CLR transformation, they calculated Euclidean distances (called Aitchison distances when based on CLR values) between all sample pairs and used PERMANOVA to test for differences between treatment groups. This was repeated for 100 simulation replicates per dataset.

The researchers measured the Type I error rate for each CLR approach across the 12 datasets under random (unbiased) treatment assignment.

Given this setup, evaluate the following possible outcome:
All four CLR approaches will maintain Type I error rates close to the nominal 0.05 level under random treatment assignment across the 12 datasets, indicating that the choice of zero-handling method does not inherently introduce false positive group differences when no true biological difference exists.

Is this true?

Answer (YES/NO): YES